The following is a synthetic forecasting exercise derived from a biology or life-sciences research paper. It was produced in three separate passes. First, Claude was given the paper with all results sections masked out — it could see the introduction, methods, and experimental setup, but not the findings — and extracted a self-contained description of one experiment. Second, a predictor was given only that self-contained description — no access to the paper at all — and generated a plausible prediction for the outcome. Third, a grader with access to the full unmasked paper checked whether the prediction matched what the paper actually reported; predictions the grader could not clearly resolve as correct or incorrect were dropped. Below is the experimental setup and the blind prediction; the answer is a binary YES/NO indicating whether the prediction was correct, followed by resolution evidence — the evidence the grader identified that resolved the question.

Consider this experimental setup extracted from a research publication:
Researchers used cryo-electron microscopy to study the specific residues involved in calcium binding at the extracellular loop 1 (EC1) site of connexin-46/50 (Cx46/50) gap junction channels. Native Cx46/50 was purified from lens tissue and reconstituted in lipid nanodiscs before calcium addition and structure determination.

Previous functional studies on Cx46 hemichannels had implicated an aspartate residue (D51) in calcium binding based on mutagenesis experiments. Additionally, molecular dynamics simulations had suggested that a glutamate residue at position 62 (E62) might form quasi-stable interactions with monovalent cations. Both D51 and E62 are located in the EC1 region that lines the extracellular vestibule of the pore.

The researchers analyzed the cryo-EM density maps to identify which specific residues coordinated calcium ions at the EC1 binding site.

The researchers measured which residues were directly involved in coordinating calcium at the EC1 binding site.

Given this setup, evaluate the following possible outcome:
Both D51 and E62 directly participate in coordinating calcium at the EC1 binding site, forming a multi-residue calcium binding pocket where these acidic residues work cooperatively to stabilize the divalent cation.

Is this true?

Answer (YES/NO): YES